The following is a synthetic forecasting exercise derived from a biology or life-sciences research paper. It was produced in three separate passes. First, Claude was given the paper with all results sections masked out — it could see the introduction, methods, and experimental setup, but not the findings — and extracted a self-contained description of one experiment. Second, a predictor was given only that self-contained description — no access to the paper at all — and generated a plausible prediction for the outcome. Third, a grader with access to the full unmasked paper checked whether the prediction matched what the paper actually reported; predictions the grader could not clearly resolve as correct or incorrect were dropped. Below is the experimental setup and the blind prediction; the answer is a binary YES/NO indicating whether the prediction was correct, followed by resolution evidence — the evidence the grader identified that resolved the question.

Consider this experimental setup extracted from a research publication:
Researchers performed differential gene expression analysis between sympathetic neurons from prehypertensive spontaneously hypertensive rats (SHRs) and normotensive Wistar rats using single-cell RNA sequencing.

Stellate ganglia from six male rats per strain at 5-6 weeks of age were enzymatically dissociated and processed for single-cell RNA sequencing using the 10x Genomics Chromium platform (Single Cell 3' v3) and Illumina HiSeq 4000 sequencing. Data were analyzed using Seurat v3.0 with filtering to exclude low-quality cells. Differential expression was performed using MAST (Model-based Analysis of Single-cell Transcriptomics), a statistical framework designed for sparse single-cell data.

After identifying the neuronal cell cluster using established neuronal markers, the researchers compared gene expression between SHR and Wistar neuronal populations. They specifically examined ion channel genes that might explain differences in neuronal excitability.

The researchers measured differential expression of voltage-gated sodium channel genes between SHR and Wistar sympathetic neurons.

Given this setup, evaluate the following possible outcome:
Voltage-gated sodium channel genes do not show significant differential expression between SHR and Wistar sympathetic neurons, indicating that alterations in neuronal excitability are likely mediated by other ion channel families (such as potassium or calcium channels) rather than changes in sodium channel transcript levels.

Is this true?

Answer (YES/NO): NO